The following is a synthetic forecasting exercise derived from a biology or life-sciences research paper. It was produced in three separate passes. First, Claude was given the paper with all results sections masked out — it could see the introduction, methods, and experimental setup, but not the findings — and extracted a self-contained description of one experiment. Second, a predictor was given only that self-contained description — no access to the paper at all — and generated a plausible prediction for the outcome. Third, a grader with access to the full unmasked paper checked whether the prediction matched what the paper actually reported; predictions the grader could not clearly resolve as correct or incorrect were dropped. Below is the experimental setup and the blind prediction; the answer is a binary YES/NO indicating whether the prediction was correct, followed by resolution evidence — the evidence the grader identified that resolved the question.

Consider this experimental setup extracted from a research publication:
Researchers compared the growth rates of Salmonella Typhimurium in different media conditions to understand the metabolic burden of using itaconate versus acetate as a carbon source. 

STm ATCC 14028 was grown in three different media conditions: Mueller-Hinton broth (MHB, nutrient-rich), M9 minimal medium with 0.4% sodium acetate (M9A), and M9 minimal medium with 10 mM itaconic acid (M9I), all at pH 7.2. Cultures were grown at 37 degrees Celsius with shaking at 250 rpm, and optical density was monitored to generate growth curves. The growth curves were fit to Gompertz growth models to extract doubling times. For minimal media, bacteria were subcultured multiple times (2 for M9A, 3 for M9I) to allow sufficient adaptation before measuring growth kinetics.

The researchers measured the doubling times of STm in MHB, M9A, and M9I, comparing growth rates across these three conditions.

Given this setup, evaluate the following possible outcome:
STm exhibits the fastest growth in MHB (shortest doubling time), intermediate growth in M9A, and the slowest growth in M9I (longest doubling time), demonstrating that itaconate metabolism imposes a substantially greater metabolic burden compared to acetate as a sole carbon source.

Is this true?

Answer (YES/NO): YES